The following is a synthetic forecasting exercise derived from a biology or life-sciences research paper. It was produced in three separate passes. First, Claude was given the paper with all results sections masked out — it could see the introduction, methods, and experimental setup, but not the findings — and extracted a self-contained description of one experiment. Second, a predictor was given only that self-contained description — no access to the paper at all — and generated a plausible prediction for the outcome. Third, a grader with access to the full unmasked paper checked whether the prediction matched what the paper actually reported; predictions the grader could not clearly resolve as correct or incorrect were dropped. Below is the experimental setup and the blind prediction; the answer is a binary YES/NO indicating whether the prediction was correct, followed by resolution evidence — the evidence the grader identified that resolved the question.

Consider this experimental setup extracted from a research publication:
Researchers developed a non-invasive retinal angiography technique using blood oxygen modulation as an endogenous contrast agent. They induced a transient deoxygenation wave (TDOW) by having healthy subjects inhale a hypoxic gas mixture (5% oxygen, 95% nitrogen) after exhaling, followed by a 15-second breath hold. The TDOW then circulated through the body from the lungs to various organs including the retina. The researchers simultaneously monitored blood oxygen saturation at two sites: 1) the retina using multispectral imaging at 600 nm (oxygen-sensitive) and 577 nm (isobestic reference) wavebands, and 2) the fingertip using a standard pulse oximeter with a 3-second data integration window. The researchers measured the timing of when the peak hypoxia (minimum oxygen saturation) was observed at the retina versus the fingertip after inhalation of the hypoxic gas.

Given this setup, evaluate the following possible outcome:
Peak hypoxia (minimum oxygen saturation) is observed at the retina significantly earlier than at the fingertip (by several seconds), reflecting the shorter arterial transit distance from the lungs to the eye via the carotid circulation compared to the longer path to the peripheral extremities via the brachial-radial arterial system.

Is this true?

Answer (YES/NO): YES